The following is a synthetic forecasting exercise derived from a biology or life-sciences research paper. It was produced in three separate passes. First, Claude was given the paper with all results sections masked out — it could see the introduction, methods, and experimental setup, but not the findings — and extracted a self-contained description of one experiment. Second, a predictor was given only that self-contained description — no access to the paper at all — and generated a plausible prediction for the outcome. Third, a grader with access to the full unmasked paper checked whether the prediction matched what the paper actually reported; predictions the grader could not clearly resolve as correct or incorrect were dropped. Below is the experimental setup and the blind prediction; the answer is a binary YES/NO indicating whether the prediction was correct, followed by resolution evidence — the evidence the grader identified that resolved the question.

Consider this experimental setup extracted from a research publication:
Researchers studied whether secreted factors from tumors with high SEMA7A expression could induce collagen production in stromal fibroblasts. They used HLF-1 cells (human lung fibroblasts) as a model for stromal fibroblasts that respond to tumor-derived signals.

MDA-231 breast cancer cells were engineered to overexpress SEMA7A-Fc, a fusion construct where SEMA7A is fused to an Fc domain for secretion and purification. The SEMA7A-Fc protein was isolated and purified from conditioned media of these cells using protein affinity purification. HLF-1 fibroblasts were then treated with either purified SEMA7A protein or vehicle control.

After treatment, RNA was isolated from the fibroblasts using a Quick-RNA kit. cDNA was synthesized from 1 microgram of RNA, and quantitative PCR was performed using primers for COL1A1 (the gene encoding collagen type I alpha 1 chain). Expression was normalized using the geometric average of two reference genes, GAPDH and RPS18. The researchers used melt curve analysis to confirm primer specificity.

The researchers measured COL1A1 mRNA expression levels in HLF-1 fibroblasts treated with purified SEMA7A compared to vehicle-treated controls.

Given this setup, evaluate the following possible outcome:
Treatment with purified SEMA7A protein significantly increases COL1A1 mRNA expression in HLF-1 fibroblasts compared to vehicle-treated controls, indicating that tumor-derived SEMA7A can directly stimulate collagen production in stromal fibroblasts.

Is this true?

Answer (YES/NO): YES